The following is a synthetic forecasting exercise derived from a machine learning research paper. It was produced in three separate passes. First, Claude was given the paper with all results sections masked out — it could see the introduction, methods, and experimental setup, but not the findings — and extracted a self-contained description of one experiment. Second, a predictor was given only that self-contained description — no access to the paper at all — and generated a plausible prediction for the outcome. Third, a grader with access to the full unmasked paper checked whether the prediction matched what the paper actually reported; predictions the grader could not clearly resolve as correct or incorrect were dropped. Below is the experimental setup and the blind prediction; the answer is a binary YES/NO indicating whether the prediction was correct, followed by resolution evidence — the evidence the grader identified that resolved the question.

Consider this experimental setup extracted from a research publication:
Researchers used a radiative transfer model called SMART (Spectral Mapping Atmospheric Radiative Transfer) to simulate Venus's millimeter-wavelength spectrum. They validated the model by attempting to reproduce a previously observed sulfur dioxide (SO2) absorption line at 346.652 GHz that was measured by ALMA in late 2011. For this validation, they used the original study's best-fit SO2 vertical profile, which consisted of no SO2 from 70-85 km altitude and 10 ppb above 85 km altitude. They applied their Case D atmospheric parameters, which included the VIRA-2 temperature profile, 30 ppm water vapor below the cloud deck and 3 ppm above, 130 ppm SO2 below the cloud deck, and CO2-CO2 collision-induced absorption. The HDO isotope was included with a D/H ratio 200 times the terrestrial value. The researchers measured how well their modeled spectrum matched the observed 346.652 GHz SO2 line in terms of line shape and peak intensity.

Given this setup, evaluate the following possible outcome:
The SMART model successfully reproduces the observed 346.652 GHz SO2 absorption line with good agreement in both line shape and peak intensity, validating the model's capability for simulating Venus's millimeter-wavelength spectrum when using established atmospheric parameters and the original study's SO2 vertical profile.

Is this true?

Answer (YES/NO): YES